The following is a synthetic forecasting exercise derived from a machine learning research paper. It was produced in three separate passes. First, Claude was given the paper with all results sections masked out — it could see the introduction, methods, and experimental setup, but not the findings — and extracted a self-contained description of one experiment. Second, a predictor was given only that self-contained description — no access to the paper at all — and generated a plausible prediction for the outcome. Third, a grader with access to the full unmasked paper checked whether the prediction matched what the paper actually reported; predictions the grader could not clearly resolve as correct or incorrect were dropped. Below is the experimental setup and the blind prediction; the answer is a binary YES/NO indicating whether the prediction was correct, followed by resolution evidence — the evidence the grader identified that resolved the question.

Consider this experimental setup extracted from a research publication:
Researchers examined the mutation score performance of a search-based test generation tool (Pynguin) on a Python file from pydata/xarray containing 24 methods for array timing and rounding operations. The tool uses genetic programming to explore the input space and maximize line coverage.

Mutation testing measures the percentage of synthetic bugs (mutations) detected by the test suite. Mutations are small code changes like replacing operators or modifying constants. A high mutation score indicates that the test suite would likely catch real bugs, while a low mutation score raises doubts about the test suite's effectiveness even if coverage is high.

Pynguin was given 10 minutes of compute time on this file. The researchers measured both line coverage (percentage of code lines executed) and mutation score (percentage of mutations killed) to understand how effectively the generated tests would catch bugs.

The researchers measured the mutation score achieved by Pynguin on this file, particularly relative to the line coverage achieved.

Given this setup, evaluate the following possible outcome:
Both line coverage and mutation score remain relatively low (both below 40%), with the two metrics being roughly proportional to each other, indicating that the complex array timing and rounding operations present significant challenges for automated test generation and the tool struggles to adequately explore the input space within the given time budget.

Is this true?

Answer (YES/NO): NO